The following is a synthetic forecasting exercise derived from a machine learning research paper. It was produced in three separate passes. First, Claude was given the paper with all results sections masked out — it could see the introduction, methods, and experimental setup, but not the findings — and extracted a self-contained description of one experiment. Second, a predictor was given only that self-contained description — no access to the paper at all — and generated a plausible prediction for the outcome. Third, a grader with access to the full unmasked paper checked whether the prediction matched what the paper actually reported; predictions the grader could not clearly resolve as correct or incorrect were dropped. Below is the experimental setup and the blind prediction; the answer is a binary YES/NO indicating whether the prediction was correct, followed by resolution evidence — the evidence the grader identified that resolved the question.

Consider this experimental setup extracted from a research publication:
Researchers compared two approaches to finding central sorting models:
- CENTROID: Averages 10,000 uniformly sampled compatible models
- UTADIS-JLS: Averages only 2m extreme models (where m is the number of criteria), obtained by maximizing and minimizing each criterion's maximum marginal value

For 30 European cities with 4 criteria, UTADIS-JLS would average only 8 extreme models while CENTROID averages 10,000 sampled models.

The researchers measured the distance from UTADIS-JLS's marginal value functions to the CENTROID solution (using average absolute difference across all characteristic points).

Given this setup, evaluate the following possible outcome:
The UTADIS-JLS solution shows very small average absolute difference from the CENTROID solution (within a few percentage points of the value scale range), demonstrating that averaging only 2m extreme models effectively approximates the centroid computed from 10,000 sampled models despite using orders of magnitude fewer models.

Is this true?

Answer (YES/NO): NO